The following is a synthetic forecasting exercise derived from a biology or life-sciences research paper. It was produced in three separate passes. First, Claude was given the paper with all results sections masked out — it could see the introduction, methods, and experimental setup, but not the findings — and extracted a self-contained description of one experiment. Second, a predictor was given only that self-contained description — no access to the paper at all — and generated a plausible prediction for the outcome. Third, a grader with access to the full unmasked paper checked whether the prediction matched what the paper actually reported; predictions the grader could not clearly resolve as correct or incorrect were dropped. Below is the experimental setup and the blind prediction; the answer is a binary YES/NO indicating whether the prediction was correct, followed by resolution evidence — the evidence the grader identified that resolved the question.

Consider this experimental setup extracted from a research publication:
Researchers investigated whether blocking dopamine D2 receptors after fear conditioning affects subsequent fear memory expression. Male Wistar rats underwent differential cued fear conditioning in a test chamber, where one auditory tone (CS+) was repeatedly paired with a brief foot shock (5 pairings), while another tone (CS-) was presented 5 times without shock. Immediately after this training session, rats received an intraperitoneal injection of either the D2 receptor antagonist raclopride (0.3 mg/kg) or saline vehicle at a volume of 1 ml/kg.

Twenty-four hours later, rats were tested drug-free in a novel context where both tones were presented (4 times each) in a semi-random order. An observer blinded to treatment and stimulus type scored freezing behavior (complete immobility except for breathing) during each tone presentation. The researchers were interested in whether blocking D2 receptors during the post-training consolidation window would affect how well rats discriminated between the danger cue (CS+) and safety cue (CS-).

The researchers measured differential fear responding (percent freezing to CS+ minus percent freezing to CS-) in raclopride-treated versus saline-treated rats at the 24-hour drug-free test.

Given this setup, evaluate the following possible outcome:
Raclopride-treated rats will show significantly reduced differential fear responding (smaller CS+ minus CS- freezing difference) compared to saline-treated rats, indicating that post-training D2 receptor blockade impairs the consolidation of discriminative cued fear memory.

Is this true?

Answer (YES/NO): NO